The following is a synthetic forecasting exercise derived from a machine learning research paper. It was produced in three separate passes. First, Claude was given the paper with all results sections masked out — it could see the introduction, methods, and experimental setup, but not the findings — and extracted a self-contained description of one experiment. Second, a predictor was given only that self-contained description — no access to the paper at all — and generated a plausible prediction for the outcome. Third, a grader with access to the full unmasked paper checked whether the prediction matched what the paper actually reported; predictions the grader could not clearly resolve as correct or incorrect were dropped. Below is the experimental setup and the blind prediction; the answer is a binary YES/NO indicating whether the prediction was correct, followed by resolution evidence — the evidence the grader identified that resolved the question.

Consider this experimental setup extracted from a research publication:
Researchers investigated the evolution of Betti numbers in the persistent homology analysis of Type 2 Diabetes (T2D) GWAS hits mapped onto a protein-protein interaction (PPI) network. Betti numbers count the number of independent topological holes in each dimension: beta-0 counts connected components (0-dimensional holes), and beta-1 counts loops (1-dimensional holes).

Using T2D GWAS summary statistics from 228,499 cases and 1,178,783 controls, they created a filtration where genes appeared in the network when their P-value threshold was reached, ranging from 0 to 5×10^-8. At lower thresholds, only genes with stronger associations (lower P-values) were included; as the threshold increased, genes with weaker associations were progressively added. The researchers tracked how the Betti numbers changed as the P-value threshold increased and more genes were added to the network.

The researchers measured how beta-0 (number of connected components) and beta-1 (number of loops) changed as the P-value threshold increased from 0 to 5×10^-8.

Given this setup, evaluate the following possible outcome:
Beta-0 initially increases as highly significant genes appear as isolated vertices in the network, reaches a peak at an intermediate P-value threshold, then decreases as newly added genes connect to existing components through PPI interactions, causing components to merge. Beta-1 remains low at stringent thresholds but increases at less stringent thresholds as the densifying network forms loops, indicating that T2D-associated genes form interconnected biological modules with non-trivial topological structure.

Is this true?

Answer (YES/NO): YES